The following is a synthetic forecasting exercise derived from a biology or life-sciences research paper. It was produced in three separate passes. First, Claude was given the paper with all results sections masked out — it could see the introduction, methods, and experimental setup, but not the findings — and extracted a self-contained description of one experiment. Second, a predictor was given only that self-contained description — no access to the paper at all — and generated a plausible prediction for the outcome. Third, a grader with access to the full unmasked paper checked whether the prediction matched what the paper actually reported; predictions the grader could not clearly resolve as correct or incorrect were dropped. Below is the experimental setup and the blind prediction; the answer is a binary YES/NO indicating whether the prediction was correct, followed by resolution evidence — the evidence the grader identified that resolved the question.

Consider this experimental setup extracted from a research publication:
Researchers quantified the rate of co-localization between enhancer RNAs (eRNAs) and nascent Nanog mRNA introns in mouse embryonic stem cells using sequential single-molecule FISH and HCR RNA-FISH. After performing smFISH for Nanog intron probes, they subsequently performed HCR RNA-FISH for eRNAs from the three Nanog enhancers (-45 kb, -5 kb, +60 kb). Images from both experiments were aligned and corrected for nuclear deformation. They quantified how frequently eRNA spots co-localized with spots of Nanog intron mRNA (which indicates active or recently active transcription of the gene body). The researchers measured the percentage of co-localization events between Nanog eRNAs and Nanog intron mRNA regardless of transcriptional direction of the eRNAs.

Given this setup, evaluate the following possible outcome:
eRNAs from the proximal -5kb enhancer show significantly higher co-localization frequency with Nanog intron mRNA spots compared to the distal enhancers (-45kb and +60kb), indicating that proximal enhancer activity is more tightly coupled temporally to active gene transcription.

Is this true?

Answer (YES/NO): NO